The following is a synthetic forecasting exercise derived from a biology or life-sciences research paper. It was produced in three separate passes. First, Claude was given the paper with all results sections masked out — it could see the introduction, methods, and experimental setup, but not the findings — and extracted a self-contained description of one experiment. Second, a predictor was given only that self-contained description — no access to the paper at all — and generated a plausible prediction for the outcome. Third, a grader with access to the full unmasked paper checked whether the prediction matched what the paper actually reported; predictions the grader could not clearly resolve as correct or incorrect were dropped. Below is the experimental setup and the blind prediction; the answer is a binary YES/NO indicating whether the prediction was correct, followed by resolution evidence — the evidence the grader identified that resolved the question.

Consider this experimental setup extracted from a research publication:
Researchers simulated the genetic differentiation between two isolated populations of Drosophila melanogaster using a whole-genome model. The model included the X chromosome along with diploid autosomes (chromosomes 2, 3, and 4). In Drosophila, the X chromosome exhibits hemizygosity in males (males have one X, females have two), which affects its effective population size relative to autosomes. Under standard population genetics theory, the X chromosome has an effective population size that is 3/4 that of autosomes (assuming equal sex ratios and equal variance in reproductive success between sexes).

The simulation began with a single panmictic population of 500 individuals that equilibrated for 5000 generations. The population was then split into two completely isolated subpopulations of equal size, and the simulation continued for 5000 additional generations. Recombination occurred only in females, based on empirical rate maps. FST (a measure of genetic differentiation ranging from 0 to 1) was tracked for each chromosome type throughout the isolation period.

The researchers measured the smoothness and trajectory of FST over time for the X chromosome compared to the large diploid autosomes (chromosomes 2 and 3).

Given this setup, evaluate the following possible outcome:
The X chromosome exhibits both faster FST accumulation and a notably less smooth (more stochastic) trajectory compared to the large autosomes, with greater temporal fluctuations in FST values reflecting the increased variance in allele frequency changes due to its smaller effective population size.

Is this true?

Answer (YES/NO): NO